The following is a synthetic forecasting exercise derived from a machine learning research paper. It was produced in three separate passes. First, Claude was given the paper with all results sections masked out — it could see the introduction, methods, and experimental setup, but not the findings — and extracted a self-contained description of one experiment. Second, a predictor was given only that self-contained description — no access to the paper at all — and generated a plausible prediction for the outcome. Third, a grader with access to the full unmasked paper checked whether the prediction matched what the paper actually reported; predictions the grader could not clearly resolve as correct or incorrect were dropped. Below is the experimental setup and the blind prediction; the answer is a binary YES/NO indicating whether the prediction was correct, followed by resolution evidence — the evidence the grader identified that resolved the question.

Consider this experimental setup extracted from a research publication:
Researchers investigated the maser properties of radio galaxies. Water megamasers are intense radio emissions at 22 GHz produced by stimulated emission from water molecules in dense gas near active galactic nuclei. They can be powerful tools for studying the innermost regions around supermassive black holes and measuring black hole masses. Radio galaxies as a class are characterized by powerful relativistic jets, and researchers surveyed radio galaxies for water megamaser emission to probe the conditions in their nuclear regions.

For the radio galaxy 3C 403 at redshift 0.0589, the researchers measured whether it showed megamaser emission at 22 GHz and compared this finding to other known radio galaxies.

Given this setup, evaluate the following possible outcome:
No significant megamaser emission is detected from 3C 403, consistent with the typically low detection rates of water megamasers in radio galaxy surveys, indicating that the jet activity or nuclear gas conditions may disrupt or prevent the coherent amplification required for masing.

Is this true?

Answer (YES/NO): NO